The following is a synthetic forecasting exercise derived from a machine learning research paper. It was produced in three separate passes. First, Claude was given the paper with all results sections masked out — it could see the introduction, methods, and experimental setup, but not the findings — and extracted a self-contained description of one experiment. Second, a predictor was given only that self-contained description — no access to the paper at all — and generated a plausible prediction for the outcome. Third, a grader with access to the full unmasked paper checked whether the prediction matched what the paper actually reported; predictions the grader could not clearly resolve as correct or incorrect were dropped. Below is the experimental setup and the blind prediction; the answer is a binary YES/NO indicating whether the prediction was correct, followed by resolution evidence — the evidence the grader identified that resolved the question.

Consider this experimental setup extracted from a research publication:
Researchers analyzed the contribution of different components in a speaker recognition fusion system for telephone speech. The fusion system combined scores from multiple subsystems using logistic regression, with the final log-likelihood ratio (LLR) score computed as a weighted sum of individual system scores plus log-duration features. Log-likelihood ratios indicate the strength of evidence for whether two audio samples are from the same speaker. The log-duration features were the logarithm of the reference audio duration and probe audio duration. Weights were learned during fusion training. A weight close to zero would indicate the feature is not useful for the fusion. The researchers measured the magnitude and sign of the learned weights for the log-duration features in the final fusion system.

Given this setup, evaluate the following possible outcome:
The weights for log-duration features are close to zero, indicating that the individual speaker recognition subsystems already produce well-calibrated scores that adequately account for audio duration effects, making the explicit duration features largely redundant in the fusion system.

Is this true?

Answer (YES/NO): NO